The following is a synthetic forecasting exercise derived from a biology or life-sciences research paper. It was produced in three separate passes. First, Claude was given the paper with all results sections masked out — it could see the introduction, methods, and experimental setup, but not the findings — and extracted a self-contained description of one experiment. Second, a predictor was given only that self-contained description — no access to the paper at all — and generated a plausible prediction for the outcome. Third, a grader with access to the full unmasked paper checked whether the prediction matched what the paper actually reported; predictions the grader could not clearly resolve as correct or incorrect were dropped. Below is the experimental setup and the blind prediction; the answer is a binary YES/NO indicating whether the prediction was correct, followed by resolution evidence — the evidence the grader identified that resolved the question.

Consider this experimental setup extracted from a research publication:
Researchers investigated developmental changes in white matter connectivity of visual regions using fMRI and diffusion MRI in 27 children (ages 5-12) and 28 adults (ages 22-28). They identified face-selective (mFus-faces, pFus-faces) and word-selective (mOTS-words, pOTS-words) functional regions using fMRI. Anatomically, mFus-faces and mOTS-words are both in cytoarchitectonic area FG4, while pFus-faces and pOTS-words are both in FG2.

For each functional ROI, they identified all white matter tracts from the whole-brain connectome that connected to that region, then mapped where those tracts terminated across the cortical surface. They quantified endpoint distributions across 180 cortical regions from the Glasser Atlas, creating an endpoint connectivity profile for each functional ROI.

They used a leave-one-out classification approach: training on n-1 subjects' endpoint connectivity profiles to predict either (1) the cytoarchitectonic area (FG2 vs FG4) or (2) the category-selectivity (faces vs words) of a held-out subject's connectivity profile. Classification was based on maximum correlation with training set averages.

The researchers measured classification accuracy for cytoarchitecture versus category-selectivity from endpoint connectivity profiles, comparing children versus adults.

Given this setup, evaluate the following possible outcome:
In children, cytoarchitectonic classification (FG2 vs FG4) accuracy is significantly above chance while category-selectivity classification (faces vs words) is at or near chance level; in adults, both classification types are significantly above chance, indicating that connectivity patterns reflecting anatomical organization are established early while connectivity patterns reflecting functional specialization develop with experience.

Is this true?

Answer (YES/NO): NO